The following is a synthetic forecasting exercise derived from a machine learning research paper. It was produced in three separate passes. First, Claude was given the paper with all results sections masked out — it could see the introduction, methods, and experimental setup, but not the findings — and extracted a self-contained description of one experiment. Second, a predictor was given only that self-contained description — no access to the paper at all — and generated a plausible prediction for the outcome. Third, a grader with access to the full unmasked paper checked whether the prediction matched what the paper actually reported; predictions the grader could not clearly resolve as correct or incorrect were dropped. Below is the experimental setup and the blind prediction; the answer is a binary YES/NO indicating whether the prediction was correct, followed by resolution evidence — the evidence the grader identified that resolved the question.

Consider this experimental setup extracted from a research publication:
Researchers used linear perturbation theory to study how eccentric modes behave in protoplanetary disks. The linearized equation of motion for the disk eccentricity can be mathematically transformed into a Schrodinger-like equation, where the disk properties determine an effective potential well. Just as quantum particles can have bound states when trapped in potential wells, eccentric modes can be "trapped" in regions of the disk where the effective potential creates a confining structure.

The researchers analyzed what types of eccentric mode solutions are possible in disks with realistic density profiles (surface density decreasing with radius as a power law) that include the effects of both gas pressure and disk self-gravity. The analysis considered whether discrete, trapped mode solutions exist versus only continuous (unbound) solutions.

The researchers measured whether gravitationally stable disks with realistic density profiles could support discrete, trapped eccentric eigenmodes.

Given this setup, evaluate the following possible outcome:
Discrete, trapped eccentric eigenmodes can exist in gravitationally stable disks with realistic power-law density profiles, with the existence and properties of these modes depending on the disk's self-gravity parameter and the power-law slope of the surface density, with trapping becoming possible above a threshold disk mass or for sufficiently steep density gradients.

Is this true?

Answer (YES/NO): YES